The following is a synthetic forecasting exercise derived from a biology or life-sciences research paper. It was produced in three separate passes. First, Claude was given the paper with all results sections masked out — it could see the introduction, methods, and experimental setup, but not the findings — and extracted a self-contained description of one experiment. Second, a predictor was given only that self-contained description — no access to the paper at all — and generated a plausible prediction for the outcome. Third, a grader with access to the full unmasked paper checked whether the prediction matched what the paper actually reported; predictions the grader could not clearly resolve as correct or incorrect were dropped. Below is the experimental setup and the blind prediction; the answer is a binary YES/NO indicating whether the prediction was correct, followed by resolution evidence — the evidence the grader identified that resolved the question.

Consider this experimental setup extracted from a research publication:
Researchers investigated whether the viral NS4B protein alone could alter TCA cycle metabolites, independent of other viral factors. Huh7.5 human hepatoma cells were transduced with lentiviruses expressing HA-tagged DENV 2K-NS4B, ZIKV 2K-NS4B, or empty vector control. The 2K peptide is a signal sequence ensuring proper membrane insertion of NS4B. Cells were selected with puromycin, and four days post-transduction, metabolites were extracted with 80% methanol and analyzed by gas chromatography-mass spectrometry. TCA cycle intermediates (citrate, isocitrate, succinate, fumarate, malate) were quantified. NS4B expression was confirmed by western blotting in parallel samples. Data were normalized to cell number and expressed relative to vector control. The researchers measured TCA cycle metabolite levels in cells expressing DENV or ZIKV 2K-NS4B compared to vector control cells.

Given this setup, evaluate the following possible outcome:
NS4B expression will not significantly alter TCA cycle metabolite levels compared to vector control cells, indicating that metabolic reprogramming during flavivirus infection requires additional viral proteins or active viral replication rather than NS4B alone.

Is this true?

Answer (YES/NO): NO